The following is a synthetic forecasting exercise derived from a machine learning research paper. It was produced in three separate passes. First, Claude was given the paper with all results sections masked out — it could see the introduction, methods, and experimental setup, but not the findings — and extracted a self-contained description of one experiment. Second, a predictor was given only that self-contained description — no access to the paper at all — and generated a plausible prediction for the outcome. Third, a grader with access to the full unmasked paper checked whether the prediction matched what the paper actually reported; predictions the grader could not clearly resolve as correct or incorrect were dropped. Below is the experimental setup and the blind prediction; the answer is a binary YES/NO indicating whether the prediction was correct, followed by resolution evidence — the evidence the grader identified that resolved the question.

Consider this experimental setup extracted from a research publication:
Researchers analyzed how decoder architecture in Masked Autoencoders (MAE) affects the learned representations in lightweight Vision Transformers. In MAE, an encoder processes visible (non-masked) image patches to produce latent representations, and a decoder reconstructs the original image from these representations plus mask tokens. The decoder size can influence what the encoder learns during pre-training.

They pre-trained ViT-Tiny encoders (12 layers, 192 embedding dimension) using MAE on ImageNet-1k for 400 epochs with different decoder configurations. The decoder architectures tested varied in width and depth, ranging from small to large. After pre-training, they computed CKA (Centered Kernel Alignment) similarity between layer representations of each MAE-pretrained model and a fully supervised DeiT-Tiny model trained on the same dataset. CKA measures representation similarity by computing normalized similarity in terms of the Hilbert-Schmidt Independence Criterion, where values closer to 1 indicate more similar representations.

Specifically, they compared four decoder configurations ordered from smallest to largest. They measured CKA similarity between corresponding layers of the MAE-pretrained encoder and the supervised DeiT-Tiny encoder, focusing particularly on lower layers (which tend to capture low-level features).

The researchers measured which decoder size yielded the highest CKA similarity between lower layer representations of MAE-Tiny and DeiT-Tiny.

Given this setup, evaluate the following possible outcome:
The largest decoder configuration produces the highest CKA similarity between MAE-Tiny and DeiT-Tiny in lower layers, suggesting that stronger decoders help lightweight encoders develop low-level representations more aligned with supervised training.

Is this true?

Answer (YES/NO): NO